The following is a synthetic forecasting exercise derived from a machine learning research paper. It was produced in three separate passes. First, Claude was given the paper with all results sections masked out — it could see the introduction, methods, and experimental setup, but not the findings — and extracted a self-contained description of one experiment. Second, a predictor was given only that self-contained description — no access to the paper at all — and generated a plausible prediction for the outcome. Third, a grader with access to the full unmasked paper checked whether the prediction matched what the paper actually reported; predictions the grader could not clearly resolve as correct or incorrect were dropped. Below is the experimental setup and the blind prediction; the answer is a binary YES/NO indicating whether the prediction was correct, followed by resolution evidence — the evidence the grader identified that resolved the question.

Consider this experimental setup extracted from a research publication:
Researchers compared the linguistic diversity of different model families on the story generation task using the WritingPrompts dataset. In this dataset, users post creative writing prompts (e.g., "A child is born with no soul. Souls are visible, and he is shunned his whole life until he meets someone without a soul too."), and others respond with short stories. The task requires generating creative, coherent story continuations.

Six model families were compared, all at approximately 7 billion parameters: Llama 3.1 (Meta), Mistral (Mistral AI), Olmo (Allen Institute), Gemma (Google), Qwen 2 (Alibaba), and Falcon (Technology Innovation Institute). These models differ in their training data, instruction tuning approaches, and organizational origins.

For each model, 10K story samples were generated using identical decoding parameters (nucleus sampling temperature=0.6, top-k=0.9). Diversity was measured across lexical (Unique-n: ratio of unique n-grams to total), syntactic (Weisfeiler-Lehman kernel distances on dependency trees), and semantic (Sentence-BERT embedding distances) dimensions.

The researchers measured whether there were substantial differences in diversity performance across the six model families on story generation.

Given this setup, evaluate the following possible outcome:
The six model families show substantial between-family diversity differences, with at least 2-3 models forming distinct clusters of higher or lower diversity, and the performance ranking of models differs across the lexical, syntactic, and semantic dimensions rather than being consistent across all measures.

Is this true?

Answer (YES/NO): NO